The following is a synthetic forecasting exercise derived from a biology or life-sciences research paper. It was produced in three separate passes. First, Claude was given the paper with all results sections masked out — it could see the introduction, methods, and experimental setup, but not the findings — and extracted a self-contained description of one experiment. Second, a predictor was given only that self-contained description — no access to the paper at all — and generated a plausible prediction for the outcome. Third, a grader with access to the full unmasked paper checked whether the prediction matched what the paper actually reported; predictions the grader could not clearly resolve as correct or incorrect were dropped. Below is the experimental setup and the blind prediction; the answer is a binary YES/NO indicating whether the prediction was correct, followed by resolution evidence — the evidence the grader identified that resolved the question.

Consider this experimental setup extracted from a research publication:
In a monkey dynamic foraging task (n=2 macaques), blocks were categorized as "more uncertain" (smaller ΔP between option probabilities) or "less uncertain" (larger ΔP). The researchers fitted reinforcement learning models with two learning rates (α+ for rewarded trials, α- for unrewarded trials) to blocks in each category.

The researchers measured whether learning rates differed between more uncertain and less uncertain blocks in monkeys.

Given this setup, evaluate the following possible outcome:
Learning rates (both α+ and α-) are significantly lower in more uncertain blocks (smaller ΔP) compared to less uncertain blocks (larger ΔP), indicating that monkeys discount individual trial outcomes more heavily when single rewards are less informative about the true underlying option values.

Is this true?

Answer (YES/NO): NO